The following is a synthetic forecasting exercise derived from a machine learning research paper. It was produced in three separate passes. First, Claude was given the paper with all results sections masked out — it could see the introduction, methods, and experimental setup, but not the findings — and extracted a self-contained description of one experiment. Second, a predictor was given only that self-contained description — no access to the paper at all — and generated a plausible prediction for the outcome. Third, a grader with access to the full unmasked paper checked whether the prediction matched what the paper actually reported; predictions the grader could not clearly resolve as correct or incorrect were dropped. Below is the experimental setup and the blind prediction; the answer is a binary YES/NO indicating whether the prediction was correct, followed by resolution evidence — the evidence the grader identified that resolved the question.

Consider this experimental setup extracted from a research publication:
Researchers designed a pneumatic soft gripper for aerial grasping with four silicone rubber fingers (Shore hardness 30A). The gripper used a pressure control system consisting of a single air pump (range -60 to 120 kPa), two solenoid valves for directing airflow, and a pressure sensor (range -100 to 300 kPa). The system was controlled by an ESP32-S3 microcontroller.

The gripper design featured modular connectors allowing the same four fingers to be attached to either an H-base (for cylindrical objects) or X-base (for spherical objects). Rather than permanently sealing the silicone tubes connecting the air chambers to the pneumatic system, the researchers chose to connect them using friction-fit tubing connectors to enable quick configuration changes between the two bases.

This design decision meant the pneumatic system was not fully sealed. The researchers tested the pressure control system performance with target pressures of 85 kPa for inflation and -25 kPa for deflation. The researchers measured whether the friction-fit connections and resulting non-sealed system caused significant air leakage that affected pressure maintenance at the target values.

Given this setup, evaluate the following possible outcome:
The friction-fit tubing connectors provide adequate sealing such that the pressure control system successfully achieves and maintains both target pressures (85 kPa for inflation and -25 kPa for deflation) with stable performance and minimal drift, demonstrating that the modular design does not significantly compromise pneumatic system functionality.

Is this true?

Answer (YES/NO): NO